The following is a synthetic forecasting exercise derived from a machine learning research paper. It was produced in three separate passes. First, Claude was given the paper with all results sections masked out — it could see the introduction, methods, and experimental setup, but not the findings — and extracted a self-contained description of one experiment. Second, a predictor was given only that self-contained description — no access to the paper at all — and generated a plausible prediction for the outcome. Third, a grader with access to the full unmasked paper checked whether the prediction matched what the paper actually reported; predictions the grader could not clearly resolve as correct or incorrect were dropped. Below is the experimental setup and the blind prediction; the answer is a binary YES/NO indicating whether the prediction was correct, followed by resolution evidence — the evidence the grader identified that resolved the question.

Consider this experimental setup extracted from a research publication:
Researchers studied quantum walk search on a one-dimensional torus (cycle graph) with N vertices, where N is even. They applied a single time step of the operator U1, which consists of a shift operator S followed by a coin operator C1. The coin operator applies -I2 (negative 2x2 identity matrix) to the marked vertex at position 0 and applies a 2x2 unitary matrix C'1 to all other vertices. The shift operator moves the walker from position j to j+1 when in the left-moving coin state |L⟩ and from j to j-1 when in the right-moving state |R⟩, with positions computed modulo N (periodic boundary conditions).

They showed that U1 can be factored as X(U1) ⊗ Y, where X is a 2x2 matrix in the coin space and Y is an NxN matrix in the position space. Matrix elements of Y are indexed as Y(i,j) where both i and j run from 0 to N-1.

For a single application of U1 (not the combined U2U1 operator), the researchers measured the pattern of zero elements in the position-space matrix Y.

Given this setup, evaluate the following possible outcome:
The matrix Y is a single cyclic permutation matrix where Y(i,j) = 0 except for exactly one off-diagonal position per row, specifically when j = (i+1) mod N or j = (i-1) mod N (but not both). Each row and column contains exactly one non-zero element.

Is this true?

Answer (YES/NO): NO